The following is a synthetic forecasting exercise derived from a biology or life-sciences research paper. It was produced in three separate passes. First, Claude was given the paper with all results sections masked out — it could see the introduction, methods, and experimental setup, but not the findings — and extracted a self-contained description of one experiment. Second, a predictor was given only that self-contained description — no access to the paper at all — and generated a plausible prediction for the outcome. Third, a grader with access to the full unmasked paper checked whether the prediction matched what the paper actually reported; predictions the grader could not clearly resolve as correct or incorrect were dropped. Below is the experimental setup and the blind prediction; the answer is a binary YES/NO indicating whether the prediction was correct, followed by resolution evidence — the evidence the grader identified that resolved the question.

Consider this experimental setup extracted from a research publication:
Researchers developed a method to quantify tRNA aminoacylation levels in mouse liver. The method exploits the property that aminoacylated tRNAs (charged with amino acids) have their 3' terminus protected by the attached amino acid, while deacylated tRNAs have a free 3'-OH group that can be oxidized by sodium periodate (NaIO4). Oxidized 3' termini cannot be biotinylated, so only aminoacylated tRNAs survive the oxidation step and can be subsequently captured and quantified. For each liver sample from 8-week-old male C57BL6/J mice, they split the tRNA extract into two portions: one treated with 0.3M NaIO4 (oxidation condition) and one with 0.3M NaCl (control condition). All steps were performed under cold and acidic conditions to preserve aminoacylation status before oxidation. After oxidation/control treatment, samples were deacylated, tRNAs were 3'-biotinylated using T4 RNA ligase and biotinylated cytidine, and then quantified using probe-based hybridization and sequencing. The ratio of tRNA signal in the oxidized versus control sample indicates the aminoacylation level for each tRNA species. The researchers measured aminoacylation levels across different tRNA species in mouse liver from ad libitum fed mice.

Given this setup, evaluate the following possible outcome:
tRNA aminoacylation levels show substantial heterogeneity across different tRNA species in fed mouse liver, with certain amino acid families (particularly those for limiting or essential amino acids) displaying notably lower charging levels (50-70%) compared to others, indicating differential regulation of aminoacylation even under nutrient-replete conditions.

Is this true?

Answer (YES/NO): NO